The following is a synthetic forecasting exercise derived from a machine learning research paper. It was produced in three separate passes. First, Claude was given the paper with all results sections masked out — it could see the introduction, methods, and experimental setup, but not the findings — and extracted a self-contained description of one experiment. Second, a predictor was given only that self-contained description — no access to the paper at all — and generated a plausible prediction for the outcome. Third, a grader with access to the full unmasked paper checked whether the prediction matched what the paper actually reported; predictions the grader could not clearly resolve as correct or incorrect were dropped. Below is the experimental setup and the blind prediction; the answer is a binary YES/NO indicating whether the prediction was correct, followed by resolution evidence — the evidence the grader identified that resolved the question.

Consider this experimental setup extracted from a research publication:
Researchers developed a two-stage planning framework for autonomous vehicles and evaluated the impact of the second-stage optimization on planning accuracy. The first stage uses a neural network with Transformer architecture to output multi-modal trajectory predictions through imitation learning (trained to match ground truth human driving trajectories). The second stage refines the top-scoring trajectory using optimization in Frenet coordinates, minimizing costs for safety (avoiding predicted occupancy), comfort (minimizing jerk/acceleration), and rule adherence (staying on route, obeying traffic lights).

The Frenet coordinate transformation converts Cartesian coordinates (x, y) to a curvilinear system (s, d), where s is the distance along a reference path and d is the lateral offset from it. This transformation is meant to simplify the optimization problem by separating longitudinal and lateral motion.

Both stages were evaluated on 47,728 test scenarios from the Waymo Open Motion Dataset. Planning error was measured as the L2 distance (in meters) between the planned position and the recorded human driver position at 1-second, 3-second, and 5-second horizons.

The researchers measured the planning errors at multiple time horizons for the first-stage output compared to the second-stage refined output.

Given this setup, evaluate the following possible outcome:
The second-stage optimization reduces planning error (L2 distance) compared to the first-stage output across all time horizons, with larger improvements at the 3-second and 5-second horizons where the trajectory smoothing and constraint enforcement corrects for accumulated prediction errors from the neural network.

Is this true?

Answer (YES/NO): NO